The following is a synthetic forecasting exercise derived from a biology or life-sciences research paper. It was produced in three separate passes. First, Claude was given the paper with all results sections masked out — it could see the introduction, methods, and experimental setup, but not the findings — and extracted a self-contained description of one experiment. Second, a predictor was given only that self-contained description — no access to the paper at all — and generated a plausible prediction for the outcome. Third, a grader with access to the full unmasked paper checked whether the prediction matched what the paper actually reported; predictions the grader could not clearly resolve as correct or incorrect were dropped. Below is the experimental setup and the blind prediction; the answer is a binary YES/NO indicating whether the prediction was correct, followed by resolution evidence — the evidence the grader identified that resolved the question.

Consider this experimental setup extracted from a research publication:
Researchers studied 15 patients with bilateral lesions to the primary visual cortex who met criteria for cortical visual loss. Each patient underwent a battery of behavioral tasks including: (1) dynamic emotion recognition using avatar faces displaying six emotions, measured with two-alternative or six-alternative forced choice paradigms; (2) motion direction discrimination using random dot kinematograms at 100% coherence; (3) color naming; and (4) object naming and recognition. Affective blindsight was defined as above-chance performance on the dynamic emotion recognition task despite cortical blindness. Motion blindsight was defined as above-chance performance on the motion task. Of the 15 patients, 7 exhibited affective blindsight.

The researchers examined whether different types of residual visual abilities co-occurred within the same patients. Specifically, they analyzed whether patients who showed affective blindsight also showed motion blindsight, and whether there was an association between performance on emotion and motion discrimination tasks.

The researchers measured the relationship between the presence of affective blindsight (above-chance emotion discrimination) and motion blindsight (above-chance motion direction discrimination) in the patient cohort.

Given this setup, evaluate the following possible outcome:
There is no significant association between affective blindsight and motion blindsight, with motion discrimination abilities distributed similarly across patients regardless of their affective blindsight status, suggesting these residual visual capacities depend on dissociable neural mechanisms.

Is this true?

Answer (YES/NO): NO